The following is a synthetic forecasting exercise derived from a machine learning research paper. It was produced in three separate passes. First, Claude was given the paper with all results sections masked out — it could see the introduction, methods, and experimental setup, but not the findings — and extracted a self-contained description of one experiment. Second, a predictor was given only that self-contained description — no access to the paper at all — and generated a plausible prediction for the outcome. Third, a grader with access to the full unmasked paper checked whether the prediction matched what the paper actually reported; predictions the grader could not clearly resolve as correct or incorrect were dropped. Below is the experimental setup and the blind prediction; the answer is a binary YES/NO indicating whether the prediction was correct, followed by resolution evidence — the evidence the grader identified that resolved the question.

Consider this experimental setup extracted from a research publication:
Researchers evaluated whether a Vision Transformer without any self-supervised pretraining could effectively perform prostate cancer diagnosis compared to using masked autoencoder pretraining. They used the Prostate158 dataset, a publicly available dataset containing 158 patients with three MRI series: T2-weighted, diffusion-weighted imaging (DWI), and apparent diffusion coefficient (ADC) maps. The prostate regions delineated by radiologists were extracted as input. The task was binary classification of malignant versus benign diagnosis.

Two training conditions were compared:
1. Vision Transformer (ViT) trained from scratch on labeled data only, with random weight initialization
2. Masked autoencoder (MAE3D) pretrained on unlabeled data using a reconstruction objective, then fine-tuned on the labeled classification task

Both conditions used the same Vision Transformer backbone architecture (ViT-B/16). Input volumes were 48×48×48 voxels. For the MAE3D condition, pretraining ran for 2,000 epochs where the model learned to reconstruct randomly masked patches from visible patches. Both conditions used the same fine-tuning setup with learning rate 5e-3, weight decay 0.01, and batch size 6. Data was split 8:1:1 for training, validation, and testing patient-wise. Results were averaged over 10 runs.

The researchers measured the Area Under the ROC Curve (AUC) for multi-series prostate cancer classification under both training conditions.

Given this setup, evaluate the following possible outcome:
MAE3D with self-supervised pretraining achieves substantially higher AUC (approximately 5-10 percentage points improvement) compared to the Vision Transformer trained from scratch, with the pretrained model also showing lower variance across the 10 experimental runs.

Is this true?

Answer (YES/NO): YES